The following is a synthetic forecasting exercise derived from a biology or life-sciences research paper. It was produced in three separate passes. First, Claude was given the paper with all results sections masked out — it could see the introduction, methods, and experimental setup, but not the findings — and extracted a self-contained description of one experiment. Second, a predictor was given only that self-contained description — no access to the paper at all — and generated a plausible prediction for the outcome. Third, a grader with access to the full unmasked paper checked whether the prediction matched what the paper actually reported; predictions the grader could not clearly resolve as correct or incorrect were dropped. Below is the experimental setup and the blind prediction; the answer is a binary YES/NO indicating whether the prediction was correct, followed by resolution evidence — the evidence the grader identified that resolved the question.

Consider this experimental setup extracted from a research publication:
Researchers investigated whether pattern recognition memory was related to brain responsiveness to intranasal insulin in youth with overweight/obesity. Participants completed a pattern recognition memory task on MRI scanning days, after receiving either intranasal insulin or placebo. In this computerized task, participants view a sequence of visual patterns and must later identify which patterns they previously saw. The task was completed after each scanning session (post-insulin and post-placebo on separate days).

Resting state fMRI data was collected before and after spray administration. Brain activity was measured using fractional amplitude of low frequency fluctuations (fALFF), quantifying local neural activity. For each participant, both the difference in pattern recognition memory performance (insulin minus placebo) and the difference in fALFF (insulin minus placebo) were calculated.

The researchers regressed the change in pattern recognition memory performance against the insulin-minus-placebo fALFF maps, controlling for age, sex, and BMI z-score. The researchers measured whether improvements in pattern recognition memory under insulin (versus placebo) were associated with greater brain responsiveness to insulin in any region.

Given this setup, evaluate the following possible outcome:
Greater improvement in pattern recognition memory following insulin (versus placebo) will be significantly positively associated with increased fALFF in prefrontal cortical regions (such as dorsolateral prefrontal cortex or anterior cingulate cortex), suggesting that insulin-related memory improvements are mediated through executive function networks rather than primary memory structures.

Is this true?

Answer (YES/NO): NO